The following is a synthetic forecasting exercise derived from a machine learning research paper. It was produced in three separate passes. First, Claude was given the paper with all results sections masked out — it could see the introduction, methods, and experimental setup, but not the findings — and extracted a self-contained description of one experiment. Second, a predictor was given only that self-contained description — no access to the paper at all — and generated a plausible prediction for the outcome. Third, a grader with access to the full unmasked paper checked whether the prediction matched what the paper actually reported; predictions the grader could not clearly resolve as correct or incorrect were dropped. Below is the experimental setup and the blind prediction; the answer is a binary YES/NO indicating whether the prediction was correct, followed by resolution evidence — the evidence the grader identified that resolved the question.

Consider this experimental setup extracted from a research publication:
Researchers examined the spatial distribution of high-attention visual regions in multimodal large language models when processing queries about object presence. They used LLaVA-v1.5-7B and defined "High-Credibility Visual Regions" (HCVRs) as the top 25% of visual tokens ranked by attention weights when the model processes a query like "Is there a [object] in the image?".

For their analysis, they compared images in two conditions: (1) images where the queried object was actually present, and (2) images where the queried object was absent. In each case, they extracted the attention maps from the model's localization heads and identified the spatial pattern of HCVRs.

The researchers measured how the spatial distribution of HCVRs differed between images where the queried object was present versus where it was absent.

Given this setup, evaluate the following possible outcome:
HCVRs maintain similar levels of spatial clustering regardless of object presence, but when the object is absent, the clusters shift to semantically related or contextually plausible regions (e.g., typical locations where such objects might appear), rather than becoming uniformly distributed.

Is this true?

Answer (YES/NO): NO